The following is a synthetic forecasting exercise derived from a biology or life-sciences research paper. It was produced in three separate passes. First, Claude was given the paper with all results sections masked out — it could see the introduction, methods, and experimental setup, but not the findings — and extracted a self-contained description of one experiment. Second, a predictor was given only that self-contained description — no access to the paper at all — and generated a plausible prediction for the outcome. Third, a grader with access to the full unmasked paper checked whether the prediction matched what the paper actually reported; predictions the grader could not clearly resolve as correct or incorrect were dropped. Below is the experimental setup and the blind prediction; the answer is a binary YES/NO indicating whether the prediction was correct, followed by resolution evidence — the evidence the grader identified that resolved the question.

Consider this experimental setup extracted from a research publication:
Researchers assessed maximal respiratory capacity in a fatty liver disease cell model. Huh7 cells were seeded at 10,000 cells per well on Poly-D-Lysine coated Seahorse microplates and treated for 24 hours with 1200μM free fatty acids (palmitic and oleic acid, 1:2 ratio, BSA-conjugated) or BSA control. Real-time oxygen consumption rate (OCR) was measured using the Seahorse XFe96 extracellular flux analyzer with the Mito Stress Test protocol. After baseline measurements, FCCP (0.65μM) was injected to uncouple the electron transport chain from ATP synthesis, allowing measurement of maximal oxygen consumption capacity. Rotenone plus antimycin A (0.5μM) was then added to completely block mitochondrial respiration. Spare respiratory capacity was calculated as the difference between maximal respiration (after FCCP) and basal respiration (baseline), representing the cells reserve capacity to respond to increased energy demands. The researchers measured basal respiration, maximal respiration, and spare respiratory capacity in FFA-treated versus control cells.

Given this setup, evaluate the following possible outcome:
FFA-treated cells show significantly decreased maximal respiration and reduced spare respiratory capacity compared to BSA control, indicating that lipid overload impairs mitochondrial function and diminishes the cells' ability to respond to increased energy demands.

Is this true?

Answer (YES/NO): NO